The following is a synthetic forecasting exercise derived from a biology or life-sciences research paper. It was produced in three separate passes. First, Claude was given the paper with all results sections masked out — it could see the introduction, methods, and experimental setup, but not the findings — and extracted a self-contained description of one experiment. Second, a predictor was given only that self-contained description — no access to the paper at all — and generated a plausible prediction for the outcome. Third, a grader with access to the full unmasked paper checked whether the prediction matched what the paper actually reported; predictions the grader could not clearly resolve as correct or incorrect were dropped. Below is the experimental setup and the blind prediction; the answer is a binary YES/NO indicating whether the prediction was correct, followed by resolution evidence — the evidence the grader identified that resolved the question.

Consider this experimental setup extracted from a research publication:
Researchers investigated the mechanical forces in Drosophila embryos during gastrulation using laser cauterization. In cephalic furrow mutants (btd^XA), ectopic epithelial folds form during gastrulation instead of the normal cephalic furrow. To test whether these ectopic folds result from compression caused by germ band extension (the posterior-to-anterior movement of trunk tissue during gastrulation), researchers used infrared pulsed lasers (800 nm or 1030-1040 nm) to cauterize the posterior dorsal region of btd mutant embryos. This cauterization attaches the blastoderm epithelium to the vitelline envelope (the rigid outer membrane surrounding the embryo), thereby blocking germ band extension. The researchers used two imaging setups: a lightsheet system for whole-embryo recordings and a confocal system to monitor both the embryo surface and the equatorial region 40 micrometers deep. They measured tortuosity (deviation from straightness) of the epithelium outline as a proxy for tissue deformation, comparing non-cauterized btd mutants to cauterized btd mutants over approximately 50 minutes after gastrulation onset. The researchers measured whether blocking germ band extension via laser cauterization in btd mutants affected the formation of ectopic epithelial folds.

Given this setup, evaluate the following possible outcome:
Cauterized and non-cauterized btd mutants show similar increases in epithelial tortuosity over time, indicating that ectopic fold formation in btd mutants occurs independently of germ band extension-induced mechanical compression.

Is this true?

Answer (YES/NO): NO